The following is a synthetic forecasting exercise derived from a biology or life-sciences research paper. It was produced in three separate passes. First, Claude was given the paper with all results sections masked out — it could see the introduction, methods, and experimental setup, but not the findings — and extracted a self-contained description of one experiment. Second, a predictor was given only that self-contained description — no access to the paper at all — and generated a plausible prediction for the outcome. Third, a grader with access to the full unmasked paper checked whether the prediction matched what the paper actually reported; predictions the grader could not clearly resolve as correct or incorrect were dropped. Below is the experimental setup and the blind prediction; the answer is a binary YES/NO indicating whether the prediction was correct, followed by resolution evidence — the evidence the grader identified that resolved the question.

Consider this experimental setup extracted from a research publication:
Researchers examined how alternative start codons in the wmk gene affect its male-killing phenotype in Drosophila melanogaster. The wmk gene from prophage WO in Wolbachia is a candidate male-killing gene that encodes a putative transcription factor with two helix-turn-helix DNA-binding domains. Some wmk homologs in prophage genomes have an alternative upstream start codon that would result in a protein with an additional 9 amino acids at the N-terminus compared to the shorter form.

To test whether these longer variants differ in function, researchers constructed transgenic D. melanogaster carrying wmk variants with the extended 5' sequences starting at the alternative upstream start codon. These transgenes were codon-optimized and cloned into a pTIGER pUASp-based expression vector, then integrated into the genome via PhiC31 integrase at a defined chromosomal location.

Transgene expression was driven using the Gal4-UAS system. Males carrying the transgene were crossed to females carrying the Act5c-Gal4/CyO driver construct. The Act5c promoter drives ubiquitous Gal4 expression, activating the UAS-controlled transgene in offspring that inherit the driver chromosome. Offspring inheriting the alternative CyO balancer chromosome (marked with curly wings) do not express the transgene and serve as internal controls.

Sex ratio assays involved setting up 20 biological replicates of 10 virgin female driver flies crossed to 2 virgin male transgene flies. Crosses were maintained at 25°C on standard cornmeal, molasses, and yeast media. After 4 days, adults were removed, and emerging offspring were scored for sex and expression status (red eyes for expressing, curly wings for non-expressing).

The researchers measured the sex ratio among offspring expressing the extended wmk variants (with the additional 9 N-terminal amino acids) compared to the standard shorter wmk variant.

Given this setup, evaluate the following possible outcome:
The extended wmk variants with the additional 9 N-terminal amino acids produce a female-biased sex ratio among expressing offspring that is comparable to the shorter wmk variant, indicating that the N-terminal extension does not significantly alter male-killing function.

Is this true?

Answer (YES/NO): NO